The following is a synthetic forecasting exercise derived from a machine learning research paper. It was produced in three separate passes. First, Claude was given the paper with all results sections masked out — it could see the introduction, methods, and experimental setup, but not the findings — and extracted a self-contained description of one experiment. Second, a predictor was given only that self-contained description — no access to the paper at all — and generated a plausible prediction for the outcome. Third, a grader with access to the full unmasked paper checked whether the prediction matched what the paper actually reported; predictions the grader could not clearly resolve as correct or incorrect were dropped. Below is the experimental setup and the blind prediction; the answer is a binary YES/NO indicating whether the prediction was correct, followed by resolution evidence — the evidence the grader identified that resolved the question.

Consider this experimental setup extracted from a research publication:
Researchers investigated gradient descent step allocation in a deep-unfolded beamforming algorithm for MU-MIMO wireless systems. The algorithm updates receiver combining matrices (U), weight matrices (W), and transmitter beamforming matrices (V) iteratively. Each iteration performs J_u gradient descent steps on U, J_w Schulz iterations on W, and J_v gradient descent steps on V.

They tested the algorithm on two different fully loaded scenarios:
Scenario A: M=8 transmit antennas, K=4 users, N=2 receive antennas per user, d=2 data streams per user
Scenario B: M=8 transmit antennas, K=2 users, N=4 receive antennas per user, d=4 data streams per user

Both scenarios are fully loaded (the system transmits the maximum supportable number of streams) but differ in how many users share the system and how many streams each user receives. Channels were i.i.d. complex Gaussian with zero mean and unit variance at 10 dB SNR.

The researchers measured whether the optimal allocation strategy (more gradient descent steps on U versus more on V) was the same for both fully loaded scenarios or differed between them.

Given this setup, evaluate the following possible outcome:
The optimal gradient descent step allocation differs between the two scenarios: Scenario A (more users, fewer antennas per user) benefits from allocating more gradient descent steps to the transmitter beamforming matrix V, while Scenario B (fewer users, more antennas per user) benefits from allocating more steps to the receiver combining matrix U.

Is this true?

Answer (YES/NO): YES